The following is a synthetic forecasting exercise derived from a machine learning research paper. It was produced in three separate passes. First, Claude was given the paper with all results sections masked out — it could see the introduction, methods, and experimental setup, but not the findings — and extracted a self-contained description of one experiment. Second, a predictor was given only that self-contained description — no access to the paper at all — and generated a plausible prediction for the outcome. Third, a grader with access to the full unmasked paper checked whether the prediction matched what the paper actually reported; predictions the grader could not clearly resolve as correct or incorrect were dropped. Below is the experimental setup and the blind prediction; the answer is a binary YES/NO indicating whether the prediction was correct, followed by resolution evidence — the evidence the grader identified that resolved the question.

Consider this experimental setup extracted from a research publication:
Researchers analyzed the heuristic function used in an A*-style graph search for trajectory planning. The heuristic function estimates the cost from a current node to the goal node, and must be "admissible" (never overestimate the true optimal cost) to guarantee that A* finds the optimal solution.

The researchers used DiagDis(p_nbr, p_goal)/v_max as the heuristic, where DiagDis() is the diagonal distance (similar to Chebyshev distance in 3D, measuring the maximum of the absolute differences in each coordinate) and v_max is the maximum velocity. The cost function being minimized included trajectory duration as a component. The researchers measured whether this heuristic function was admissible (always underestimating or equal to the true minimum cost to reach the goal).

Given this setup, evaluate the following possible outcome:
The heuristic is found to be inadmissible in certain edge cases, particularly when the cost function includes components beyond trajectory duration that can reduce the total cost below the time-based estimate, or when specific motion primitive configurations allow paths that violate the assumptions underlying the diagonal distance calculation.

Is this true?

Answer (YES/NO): NO